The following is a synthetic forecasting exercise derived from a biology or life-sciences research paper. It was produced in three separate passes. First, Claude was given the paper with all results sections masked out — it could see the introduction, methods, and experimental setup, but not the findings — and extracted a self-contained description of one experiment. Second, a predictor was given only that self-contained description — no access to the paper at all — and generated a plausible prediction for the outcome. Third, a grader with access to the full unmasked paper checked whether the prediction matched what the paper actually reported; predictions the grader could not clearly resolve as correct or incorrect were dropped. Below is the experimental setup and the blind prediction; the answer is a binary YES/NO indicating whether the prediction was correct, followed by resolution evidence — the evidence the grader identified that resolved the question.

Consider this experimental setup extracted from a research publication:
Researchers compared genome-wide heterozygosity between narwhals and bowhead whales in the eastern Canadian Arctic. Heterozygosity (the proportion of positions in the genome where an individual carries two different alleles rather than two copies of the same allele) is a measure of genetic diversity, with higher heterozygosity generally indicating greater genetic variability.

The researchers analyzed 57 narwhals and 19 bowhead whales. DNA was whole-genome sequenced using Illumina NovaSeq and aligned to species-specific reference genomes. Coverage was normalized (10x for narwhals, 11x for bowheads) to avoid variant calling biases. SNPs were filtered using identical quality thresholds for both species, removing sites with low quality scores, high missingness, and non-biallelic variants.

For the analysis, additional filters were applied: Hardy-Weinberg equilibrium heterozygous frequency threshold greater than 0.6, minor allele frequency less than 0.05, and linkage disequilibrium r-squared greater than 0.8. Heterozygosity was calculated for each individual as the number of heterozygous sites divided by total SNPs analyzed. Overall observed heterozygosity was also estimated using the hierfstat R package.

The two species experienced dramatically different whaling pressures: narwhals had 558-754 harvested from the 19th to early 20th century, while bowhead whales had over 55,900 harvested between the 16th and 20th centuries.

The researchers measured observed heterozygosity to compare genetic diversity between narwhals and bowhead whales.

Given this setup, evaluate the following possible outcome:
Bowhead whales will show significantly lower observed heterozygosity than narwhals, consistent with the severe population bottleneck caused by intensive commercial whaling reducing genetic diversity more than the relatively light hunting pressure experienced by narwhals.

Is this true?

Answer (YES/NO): NO